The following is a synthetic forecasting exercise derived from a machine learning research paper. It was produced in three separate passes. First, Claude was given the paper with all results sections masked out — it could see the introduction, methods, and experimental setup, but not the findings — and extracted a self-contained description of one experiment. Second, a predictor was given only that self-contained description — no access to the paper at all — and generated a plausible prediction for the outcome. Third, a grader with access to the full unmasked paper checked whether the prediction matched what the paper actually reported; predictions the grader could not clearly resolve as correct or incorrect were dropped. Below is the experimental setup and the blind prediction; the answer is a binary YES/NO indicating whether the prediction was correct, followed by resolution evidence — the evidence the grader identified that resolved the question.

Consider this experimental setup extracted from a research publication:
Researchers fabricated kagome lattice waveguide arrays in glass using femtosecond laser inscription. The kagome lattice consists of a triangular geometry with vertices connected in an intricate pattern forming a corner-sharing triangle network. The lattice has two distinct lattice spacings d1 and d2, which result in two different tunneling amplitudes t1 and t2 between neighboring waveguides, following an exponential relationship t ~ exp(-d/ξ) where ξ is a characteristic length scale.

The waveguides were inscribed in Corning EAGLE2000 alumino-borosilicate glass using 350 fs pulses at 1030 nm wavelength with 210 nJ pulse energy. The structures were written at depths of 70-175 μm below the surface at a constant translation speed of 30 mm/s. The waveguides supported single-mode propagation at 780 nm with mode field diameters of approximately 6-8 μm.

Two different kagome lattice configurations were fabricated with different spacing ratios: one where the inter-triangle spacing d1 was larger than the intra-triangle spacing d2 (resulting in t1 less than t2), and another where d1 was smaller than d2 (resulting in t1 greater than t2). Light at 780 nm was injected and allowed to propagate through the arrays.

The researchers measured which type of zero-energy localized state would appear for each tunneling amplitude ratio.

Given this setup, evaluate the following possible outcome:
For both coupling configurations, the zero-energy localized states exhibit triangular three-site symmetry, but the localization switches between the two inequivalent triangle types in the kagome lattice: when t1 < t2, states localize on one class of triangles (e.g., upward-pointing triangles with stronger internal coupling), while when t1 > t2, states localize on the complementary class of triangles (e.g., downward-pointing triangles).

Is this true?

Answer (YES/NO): NO